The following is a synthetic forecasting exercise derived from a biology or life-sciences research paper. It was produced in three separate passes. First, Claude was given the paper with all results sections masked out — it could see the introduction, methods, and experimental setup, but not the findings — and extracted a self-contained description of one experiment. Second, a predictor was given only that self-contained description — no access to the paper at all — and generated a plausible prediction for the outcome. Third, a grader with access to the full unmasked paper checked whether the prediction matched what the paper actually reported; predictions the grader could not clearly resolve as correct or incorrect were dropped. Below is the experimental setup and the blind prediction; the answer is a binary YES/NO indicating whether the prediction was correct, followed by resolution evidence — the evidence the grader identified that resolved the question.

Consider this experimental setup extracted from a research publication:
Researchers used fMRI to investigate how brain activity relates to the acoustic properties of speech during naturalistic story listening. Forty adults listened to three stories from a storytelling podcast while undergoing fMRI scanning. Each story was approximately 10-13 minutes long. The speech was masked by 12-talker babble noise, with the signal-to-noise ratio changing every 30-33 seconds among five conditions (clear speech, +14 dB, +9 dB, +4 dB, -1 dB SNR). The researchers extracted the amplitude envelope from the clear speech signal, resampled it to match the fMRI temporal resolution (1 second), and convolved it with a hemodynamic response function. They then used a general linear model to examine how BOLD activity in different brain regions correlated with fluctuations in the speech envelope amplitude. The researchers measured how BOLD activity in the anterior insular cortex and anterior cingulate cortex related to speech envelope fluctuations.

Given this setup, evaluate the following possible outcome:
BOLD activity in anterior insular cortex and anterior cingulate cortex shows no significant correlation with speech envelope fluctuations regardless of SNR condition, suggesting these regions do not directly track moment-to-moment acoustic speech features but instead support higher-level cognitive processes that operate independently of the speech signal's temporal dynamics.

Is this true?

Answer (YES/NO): NO